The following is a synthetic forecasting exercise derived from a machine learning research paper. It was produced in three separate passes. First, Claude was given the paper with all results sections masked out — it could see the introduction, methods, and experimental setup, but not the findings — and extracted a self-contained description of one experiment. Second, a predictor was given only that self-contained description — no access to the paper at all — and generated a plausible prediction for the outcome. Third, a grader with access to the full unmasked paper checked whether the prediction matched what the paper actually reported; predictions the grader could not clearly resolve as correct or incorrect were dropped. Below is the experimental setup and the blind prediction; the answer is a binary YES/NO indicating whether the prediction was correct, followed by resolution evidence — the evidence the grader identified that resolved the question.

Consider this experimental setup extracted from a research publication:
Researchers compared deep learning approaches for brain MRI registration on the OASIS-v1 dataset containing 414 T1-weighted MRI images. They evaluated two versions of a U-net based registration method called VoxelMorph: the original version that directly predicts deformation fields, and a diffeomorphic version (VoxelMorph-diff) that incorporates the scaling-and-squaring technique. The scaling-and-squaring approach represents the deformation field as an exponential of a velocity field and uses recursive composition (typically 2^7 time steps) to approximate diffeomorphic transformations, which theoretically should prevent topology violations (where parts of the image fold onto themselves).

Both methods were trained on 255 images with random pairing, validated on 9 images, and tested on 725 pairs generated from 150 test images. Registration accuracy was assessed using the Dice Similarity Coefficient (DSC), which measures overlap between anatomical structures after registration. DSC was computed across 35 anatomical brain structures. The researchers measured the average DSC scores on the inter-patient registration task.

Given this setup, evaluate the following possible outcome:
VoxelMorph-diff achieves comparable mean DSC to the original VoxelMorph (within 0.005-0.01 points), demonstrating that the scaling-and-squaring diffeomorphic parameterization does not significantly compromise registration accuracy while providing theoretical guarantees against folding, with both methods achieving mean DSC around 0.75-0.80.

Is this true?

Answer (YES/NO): NO